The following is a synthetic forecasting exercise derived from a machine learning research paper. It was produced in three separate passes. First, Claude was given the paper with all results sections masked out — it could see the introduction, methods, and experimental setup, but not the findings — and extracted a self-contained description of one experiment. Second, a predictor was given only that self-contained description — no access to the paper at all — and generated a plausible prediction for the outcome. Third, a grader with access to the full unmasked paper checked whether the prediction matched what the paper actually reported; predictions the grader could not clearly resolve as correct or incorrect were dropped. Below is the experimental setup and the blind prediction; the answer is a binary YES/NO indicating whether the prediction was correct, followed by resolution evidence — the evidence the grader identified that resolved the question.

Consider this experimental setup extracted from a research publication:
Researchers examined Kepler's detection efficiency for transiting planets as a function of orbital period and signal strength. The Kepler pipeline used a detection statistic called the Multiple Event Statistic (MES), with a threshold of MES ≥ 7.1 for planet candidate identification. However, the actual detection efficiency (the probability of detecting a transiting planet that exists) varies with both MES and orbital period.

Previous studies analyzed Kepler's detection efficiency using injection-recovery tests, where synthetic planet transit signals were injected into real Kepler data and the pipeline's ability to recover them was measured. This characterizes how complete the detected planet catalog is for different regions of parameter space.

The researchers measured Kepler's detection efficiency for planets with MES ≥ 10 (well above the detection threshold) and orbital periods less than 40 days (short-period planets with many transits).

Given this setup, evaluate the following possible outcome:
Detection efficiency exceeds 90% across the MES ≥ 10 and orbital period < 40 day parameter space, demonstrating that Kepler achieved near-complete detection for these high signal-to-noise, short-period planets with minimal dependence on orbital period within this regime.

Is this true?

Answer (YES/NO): NO